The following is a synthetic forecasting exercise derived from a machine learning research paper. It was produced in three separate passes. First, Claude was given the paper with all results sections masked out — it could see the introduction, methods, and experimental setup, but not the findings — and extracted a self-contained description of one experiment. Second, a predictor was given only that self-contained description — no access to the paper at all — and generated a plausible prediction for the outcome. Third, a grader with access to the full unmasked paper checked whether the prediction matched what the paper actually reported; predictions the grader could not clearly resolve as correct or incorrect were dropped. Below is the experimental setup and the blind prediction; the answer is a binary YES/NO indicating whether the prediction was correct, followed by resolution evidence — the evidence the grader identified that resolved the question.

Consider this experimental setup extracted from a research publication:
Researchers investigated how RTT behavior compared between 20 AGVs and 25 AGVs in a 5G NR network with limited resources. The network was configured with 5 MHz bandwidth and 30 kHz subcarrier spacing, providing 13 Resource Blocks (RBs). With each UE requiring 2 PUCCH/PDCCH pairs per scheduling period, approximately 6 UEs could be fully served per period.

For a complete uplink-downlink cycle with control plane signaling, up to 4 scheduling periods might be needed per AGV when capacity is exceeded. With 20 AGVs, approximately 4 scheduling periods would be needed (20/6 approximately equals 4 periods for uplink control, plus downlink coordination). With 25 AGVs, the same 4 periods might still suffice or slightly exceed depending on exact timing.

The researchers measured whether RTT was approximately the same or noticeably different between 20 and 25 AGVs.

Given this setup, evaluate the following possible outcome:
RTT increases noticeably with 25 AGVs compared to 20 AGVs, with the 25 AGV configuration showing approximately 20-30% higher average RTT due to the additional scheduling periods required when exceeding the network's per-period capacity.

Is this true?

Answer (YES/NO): NO